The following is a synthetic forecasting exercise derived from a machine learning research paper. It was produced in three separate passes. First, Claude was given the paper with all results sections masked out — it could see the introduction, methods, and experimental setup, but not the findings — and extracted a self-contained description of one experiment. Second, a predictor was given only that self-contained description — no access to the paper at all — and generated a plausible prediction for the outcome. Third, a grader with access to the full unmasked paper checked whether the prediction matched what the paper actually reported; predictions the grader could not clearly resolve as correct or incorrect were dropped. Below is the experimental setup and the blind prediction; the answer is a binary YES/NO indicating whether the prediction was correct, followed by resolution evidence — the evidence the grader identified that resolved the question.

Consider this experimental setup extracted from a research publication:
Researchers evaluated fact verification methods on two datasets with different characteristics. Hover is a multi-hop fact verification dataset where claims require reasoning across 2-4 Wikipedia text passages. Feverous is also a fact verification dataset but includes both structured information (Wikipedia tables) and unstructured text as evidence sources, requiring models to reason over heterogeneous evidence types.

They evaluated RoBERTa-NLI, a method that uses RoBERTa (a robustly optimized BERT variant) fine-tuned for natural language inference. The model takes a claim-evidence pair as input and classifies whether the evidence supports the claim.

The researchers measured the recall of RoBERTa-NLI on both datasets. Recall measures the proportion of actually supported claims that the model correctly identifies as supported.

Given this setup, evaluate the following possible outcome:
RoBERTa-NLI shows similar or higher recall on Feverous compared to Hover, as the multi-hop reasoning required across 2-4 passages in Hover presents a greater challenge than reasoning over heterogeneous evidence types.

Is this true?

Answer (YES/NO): NO